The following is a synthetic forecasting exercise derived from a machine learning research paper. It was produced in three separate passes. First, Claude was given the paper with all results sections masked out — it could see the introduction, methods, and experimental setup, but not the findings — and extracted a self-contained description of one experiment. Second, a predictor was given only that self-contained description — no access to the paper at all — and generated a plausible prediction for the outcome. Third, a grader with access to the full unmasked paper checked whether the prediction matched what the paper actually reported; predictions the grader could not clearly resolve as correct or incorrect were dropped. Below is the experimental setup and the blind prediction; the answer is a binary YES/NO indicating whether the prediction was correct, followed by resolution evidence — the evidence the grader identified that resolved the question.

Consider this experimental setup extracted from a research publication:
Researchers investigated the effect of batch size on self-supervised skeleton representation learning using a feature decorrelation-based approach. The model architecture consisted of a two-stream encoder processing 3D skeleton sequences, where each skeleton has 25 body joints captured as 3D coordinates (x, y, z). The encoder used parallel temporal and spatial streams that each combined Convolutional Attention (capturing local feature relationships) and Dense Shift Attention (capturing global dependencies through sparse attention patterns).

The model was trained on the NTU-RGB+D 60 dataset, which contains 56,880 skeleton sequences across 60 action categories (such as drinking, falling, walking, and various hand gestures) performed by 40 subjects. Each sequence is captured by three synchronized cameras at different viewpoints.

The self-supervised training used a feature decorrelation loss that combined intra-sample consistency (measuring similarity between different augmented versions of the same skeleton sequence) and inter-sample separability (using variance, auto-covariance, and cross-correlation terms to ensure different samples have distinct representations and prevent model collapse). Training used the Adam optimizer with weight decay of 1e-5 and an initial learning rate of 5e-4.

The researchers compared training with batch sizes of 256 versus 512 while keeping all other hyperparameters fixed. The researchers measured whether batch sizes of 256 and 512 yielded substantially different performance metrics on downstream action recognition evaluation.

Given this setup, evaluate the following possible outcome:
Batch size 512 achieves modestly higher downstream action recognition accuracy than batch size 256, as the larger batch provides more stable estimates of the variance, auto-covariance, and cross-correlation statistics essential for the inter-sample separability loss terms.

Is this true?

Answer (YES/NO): NO